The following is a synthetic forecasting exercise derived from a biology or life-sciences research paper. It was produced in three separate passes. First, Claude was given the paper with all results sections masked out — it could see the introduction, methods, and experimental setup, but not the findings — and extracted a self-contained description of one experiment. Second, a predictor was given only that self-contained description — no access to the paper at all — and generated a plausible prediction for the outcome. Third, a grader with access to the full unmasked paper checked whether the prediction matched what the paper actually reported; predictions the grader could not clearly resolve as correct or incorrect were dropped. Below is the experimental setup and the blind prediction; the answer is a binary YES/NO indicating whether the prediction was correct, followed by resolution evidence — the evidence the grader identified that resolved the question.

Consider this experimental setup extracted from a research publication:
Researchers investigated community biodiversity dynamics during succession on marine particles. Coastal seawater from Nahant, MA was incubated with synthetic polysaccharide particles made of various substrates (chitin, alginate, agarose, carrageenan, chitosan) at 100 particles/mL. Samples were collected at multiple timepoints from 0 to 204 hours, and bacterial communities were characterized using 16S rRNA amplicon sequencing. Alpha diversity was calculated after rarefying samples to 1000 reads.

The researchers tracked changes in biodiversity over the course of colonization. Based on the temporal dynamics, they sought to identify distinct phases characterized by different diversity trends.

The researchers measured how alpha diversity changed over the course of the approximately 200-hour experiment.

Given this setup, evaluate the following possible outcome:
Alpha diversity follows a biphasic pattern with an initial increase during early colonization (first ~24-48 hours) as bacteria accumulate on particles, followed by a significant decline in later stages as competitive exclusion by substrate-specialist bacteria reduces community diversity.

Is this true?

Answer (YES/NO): NO